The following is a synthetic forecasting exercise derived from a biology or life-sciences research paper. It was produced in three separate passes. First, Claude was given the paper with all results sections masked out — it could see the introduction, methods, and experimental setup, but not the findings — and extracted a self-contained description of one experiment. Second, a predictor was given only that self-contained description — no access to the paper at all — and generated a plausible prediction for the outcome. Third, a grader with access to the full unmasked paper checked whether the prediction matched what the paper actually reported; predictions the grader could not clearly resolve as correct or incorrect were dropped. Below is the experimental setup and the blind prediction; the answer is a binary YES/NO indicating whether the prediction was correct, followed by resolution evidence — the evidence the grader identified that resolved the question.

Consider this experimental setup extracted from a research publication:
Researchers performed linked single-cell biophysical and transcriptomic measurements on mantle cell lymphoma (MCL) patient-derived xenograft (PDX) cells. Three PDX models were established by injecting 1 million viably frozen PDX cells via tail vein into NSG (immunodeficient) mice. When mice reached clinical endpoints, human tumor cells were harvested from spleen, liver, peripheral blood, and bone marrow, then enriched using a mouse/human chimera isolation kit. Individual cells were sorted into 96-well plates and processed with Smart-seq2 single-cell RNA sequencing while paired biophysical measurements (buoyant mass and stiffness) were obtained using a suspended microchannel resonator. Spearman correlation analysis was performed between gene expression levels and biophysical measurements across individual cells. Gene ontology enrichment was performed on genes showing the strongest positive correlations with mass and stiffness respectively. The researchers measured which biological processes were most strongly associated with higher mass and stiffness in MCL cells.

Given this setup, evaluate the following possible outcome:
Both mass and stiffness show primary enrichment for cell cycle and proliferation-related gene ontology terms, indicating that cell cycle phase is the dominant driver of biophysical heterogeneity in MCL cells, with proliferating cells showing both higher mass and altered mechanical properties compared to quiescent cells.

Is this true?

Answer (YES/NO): NO